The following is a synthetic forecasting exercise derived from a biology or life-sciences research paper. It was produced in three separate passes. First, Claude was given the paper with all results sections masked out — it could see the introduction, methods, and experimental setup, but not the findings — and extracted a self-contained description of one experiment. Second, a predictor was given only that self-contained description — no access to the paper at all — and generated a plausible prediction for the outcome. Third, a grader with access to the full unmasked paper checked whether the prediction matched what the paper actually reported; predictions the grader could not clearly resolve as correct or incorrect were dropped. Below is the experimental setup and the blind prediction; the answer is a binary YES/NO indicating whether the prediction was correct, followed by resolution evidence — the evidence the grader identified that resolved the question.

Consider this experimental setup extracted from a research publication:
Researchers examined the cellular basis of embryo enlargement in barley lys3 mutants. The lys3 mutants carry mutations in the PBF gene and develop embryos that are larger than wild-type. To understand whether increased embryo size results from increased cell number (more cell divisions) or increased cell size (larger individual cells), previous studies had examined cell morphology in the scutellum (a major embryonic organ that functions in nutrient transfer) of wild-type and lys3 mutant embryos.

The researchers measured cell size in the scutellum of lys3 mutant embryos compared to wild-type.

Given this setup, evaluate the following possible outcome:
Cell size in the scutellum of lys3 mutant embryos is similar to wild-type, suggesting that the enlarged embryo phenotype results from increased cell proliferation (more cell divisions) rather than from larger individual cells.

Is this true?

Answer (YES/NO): NO